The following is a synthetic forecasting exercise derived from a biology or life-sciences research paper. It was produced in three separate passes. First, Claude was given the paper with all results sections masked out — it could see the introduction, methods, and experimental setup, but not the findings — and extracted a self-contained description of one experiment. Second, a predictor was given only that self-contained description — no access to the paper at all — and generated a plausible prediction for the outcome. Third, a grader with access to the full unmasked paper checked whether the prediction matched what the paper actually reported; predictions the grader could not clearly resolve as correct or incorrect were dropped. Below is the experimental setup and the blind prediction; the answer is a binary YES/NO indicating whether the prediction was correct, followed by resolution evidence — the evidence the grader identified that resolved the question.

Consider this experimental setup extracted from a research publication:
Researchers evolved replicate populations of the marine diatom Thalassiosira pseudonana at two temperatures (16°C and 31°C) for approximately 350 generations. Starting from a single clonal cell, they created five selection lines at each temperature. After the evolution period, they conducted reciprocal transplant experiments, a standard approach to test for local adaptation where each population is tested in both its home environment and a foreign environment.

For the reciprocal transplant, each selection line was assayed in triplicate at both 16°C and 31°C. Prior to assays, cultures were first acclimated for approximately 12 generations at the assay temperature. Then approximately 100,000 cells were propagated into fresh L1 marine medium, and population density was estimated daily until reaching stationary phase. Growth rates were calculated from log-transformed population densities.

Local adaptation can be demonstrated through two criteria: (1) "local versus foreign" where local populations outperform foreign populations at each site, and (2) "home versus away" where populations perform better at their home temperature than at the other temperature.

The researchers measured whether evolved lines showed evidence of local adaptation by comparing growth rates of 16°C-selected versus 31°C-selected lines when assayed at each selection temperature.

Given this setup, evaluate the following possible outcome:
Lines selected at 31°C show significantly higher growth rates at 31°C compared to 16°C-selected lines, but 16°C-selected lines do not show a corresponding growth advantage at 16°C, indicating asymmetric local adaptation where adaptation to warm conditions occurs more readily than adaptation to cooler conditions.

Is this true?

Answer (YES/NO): NO